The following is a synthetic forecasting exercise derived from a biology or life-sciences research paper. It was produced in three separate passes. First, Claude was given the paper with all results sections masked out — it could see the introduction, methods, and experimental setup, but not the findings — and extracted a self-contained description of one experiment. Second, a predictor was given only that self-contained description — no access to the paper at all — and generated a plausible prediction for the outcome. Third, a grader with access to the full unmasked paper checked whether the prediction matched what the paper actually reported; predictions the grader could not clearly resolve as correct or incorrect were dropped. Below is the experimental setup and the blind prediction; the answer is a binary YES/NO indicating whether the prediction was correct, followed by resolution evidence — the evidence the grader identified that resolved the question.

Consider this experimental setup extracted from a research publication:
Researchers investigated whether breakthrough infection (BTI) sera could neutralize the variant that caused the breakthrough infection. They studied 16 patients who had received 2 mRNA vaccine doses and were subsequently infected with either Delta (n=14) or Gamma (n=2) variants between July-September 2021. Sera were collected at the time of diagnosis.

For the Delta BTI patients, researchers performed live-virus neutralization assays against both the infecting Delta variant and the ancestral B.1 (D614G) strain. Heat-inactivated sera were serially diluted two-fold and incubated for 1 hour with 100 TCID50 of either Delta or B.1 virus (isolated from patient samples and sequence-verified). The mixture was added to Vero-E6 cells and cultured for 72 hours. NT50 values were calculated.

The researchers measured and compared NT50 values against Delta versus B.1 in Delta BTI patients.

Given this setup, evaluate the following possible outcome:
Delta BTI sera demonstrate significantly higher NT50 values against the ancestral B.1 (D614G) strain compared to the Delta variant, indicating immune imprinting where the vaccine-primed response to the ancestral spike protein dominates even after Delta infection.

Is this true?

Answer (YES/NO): NO